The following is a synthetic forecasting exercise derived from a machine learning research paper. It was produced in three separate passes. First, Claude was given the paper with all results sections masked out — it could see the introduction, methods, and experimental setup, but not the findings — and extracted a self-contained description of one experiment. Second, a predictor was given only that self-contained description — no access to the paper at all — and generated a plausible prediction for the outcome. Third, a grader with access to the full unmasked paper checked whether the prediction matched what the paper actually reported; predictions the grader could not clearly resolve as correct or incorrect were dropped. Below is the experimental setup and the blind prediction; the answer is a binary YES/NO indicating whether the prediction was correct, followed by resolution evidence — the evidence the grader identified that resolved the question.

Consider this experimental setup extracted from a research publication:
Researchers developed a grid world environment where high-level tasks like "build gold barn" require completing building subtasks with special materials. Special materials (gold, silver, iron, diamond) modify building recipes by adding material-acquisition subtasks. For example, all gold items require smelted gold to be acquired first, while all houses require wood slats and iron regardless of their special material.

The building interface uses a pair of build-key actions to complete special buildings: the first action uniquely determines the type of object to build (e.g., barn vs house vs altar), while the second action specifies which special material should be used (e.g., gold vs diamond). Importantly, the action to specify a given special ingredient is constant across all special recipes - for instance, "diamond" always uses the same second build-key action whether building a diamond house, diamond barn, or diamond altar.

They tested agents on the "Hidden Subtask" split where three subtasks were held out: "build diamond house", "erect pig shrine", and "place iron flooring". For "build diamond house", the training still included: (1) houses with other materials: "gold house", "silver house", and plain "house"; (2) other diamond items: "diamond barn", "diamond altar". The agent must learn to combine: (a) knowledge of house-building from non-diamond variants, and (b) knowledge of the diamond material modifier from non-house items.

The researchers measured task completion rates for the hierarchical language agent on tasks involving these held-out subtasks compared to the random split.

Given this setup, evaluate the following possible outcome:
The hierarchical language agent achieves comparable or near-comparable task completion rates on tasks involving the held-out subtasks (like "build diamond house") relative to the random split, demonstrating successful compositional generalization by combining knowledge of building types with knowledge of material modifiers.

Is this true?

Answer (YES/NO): NO